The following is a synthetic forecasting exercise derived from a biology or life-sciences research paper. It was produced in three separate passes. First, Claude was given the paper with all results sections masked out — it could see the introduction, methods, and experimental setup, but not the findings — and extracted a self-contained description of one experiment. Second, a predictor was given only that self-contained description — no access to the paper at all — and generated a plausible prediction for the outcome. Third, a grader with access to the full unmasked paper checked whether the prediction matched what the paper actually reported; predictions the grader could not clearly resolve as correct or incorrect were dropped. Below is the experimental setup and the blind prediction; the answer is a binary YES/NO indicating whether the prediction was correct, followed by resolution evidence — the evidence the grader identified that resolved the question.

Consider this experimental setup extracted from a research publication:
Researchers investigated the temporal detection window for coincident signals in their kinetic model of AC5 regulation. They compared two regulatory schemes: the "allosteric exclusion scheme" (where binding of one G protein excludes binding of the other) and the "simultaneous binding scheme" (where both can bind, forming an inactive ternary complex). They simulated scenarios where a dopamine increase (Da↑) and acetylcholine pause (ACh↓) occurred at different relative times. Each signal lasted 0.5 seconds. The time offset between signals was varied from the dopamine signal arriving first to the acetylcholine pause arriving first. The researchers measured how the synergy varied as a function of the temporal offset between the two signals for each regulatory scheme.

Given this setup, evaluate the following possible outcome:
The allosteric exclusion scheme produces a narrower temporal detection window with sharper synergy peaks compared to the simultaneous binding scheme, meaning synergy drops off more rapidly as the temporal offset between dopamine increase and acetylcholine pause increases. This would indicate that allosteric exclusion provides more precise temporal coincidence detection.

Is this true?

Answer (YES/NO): NO